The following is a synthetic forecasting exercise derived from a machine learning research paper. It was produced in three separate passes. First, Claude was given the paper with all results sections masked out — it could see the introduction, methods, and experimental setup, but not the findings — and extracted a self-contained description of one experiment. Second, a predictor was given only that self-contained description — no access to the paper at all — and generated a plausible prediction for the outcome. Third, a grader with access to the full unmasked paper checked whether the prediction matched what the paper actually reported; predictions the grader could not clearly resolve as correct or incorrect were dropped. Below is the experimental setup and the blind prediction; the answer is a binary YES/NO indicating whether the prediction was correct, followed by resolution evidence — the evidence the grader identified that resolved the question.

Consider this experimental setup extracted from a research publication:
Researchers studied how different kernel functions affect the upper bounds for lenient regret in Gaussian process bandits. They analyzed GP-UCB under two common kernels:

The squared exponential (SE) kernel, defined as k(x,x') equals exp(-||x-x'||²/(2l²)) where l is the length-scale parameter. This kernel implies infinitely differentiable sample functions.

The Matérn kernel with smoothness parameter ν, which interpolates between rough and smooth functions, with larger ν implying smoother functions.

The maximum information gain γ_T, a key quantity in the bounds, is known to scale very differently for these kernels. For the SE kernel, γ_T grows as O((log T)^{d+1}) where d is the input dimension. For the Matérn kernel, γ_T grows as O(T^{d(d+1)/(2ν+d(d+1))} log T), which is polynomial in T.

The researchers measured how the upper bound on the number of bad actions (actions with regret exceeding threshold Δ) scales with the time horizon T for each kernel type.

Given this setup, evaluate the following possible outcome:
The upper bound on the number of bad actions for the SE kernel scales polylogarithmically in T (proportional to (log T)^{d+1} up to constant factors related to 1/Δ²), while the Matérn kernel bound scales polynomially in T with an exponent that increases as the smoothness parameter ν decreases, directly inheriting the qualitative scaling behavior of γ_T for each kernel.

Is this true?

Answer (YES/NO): NO